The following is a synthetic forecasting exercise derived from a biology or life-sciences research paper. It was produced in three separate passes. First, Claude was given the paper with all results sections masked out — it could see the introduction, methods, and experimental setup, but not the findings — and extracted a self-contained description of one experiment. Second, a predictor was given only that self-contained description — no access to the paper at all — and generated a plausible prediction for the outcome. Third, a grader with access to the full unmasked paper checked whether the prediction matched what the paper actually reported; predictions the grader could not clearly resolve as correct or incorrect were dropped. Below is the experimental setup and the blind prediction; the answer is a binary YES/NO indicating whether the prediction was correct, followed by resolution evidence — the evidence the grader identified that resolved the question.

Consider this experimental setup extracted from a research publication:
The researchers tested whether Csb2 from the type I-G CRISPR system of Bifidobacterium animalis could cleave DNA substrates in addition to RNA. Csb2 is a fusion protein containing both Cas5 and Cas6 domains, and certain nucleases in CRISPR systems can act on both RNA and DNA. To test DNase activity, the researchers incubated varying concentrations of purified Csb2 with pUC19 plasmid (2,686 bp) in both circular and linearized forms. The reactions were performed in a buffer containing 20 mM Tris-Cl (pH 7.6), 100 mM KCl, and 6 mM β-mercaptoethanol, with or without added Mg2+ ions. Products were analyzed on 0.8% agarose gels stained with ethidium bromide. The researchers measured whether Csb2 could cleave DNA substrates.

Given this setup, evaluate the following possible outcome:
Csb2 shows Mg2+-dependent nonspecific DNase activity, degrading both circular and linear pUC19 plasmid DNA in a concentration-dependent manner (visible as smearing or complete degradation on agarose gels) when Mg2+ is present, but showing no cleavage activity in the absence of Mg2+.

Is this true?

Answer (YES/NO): NO